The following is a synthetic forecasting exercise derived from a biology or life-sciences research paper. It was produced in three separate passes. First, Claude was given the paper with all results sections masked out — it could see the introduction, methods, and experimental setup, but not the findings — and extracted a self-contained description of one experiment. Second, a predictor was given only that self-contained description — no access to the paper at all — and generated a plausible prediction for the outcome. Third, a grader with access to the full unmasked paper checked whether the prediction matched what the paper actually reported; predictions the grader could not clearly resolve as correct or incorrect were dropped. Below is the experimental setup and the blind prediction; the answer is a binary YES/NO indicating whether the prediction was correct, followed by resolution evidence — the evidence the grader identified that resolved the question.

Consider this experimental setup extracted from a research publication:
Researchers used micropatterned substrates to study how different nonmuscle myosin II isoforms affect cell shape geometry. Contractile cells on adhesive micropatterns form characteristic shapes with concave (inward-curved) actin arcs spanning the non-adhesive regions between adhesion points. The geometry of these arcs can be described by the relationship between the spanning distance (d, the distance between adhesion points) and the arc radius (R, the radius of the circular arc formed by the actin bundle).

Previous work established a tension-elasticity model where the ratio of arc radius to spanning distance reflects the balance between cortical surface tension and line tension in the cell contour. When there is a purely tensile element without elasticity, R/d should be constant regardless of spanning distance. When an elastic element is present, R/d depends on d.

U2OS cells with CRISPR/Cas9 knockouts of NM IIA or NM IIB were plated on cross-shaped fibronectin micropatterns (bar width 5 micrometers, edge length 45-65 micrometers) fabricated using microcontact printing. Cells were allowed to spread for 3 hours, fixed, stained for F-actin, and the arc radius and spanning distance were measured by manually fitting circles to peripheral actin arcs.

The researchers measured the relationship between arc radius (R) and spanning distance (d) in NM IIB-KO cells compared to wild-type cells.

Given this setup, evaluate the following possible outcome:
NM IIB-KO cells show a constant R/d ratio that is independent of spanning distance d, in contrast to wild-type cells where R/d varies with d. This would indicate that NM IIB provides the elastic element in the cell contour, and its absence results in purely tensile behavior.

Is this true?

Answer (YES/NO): NO